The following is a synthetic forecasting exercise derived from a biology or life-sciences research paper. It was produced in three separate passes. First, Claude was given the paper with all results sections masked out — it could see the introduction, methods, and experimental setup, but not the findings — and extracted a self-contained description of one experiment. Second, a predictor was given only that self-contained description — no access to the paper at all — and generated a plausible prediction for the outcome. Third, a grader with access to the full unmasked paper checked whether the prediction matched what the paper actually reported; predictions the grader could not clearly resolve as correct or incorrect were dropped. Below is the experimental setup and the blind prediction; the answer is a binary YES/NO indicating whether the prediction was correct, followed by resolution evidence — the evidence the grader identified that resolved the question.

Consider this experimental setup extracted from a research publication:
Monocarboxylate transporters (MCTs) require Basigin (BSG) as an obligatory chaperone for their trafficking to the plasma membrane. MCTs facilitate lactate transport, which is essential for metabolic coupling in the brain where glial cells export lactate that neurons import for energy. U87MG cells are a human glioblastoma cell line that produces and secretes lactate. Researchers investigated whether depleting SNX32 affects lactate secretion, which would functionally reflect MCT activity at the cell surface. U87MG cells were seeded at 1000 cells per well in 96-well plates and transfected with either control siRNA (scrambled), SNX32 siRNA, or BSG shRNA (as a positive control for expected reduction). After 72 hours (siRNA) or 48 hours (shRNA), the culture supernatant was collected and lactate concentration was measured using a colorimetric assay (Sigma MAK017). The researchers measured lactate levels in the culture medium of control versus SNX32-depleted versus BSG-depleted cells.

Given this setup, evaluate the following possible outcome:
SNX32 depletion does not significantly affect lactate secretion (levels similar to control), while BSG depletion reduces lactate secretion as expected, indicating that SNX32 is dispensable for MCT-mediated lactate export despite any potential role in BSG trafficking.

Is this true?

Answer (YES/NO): NO